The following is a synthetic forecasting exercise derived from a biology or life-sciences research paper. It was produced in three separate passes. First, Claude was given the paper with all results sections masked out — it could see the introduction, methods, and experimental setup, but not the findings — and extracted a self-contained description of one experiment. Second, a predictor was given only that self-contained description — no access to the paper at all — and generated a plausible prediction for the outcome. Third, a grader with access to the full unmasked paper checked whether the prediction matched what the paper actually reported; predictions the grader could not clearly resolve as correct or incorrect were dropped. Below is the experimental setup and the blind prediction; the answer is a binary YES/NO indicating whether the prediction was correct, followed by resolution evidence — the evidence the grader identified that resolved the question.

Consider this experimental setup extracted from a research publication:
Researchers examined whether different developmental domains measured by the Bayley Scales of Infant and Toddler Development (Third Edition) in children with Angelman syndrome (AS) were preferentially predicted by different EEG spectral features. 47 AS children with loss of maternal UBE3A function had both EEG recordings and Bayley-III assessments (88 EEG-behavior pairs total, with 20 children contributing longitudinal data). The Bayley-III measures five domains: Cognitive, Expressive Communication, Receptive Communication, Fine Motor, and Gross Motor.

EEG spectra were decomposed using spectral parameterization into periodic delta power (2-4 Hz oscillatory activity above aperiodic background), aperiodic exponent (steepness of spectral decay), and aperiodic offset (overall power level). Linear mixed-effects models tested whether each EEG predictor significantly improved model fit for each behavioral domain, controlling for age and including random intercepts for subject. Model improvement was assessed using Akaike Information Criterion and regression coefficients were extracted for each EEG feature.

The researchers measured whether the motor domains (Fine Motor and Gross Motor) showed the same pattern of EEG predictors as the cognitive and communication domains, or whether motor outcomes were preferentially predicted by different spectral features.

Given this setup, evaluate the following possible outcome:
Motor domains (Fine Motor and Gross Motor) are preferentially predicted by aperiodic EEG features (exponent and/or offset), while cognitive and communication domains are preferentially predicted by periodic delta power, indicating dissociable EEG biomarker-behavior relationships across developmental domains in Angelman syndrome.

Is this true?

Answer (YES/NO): NO